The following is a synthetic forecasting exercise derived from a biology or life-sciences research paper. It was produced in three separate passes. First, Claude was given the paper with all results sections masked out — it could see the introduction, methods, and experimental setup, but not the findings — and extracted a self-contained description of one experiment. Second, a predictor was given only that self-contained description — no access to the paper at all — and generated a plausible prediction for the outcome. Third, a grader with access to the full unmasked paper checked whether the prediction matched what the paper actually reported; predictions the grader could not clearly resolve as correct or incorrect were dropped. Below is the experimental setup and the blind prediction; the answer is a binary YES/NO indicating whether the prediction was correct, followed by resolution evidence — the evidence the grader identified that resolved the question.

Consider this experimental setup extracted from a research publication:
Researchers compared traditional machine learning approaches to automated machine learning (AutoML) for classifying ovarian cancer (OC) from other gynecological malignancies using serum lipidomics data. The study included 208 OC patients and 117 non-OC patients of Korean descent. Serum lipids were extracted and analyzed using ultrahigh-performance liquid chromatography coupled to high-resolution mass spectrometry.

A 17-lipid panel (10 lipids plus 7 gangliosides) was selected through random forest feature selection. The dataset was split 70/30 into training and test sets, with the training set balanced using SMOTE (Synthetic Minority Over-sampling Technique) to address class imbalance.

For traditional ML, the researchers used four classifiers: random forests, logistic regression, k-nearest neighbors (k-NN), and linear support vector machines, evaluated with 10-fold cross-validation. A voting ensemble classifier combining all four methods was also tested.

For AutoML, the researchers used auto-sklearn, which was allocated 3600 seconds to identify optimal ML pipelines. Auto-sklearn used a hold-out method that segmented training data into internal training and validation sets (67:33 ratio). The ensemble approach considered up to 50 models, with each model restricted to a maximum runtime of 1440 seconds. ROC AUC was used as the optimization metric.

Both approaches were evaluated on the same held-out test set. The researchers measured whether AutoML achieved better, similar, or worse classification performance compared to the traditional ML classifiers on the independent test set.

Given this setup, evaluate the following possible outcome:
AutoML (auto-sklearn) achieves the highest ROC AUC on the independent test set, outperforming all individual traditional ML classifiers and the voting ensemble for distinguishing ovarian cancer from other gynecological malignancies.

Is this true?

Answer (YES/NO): YES